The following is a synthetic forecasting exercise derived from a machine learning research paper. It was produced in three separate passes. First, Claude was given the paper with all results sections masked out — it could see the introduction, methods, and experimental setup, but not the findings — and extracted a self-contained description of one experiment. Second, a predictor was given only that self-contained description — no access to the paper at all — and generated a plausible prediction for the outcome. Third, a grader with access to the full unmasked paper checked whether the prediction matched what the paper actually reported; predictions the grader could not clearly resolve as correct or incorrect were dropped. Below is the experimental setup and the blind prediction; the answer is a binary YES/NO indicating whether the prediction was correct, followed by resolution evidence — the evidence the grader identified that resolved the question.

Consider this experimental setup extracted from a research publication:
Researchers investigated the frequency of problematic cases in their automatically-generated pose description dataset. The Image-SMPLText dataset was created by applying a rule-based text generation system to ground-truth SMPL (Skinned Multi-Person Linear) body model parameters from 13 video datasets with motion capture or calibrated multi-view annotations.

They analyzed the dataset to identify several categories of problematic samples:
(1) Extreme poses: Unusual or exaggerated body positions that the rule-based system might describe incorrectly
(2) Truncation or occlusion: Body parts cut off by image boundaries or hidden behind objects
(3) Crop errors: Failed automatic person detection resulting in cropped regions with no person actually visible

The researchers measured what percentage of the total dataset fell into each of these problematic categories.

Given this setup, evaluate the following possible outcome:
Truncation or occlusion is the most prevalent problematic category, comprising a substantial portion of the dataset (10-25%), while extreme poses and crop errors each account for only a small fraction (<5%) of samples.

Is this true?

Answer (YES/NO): NO